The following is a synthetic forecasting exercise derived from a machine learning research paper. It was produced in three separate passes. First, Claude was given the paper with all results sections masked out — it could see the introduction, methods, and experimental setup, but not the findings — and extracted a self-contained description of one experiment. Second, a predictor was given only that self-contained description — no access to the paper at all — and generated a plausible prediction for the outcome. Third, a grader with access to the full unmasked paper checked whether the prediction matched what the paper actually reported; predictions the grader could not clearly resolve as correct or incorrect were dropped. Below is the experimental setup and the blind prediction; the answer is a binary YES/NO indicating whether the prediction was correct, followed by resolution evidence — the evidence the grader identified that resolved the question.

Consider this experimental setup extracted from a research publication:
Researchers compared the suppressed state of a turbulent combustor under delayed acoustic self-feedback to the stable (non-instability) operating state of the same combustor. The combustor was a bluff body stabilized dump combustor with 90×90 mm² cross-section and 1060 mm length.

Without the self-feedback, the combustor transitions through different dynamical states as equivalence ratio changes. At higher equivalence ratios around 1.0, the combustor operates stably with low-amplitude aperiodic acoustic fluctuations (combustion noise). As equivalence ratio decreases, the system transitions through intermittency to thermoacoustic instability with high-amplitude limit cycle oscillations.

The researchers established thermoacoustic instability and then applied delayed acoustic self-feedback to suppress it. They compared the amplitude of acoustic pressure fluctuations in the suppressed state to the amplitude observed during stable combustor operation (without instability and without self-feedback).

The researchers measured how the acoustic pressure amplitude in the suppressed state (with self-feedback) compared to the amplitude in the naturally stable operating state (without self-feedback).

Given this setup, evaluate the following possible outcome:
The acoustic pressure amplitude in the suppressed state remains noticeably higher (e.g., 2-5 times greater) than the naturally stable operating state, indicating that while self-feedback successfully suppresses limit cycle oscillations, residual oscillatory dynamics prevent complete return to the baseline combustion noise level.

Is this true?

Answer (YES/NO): NO